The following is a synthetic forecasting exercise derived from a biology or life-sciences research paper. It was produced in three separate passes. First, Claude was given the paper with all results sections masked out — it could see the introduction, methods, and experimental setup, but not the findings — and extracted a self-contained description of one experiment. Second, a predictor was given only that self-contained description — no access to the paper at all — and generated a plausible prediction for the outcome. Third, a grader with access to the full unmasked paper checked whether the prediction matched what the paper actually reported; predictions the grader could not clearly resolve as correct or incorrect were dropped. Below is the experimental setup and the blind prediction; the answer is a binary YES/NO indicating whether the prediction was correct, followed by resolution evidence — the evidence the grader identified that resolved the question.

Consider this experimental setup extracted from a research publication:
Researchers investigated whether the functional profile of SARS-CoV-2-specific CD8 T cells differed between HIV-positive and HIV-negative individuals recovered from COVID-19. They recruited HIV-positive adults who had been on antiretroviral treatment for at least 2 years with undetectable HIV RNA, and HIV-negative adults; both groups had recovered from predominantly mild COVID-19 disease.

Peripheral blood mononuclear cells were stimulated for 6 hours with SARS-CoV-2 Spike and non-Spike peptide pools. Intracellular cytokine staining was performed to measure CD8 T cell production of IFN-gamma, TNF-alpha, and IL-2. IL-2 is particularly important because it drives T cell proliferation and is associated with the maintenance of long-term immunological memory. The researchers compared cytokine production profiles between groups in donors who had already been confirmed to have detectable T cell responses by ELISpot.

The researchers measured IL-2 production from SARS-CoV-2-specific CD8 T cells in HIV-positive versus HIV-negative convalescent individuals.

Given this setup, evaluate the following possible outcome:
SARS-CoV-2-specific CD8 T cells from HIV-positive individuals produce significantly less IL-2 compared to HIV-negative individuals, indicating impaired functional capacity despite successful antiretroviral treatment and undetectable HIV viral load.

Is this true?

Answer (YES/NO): YES